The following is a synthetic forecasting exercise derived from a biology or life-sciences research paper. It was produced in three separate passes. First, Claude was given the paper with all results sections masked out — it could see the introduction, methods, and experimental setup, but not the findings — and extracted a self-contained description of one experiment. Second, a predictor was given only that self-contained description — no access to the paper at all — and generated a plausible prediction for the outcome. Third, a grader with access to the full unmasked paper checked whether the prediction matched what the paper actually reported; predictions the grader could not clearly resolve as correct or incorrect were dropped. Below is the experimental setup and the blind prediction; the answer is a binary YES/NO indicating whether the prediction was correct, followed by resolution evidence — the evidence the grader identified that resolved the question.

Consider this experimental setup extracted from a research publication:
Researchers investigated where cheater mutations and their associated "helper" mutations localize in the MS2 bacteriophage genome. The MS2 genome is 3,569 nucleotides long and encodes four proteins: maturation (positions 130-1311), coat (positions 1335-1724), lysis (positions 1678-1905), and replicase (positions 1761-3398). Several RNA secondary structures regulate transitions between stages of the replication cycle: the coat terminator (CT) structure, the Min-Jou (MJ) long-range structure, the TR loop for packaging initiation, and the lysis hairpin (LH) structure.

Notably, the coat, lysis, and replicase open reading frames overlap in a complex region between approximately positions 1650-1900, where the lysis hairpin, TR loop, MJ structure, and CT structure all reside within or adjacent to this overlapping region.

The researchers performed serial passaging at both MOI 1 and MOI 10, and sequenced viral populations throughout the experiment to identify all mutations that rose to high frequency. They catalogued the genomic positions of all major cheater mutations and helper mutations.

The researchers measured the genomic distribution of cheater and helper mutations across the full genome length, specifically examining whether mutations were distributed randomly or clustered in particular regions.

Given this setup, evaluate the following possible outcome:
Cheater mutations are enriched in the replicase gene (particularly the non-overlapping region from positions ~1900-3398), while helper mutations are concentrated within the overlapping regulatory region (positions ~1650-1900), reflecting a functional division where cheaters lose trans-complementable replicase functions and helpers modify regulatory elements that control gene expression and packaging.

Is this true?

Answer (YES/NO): NO